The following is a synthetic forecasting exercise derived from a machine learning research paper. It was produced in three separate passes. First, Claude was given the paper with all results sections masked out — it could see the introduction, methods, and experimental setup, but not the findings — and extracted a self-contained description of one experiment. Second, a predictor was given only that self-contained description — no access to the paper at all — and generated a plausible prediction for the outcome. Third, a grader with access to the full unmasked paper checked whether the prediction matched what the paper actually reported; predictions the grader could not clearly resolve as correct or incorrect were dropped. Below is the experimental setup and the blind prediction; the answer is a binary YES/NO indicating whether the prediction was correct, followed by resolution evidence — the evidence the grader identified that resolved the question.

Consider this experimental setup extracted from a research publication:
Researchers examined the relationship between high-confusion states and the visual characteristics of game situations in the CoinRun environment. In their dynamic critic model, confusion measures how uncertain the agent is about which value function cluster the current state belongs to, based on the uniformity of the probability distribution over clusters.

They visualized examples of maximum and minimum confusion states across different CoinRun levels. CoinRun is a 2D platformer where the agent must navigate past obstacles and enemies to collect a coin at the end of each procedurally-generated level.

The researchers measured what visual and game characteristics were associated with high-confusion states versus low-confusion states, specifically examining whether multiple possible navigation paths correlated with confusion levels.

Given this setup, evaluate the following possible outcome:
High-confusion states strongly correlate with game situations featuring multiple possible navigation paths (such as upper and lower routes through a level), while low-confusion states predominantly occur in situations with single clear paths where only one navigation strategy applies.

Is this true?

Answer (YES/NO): YES